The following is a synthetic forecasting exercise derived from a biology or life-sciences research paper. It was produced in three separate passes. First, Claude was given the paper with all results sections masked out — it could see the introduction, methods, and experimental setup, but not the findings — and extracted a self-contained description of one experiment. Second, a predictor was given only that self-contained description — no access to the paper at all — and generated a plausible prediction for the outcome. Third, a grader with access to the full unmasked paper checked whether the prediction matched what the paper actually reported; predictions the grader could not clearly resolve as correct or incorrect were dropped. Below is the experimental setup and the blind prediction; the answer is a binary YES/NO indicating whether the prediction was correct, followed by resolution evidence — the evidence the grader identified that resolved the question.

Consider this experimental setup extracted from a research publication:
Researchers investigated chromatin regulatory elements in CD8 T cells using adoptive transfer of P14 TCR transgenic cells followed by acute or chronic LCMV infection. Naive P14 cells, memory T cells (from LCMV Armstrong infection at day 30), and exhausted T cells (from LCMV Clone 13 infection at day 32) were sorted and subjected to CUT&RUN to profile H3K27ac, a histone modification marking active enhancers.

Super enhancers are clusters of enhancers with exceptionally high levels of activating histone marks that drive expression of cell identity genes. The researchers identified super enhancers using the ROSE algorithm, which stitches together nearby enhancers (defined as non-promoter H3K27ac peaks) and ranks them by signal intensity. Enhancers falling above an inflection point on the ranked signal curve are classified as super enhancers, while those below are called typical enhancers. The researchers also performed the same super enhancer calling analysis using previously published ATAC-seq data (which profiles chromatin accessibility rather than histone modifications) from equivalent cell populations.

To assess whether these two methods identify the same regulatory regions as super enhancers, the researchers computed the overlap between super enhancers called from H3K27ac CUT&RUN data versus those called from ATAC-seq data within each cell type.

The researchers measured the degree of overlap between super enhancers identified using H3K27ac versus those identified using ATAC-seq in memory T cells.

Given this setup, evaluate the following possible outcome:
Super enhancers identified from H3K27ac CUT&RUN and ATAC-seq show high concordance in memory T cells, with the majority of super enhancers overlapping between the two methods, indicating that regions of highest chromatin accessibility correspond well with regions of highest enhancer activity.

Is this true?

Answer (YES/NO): NO